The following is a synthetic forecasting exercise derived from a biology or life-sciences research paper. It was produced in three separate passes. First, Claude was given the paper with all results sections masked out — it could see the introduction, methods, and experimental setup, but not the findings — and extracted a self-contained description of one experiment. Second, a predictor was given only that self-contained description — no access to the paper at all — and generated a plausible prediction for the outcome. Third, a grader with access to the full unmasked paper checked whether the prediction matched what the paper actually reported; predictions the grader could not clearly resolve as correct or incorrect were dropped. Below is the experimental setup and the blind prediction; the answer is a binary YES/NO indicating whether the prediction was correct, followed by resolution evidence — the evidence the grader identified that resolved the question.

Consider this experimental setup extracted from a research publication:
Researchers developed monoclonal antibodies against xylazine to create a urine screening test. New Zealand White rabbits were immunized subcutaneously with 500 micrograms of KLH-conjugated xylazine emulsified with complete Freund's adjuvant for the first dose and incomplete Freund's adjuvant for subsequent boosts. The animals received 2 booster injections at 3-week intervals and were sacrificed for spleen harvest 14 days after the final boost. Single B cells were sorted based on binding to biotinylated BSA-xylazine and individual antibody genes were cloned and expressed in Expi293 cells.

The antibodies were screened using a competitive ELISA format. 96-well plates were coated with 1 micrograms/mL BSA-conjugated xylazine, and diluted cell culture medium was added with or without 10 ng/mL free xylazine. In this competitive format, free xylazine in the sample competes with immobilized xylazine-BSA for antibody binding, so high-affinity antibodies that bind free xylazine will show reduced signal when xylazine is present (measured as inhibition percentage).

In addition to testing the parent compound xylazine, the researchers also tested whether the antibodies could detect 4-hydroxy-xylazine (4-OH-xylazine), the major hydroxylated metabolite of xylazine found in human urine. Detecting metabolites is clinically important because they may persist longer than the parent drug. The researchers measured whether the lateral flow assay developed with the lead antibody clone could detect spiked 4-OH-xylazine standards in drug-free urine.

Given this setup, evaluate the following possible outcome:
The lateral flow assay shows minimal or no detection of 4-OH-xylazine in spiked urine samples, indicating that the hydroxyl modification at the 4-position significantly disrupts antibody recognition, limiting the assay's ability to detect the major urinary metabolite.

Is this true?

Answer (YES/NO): NO